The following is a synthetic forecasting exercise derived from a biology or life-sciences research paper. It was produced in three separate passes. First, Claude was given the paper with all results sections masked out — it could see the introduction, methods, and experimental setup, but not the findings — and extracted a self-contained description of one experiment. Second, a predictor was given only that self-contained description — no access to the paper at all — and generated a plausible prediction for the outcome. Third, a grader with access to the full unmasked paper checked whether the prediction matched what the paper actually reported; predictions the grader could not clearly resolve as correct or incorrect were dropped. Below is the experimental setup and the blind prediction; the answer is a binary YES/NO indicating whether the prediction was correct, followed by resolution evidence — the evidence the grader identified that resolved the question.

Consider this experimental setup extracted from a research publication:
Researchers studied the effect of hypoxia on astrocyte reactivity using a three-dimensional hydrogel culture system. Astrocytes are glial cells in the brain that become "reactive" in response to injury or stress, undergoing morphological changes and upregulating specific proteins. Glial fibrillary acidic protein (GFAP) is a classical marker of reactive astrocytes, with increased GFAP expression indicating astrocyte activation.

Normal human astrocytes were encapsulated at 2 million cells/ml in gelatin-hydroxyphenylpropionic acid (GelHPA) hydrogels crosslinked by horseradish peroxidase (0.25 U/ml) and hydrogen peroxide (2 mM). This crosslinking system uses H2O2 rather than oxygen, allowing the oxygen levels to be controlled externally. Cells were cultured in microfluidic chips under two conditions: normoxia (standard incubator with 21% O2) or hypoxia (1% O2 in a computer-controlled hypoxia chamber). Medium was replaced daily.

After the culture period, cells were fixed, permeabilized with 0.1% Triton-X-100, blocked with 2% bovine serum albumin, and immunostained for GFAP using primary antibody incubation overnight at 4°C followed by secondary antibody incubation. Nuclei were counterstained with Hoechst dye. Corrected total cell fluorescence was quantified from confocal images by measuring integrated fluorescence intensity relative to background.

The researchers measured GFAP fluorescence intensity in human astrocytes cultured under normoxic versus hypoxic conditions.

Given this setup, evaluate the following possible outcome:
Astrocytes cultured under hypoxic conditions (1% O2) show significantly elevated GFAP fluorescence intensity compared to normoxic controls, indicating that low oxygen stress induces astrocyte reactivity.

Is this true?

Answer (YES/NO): YES